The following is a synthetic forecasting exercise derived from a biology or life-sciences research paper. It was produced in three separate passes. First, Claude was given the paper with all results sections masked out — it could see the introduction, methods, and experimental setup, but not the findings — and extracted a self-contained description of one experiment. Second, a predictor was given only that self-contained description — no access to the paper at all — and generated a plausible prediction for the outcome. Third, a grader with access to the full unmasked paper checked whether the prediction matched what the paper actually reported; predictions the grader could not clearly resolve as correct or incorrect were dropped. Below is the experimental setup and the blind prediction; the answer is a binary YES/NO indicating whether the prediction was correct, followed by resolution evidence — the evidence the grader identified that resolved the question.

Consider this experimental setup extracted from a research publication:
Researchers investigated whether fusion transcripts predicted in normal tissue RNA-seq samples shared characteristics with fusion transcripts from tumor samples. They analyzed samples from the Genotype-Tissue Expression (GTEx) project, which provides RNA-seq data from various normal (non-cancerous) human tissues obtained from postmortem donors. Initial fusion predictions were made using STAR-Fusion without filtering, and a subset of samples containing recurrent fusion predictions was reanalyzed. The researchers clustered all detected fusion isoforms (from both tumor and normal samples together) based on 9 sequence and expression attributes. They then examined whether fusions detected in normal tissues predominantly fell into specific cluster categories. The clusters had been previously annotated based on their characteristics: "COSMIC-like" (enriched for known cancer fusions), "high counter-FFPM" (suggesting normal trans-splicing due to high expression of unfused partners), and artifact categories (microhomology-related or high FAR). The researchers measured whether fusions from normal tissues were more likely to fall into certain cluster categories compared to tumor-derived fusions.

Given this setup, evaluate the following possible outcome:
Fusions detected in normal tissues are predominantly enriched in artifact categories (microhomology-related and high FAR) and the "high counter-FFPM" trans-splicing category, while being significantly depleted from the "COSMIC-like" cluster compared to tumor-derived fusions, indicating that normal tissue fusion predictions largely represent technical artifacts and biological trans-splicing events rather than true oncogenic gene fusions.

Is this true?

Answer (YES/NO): NO